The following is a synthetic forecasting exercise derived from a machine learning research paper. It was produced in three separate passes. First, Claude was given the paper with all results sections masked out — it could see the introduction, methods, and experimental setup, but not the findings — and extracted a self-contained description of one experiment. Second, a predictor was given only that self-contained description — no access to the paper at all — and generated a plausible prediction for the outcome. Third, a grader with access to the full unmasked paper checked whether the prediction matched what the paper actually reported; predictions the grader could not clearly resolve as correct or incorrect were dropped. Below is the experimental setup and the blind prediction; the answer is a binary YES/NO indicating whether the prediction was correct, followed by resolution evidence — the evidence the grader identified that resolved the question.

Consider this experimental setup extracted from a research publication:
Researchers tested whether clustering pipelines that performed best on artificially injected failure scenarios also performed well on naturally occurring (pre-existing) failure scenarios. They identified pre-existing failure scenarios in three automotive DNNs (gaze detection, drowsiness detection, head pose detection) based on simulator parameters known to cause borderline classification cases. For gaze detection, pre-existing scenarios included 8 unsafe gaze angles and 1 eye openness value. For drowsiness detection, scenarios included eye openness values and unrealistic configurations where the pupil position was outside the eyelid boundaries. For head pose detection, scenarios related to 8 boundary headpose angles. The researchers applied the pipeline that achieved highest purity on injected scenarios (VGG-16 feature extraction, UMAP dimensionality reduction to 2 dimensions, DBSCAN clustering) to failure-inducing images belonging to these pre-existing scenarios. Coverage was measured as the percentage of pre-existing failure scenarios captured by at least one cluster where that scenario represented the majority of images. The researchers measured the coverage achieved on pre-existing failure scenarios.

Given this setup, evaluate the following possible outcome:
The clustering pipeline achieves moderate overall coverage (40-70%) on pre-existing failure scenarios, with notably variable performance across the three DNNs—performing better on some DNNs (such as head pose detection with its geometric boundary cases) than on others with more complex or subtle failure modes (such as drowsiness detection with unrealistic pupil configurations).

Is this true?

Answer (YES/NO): NO